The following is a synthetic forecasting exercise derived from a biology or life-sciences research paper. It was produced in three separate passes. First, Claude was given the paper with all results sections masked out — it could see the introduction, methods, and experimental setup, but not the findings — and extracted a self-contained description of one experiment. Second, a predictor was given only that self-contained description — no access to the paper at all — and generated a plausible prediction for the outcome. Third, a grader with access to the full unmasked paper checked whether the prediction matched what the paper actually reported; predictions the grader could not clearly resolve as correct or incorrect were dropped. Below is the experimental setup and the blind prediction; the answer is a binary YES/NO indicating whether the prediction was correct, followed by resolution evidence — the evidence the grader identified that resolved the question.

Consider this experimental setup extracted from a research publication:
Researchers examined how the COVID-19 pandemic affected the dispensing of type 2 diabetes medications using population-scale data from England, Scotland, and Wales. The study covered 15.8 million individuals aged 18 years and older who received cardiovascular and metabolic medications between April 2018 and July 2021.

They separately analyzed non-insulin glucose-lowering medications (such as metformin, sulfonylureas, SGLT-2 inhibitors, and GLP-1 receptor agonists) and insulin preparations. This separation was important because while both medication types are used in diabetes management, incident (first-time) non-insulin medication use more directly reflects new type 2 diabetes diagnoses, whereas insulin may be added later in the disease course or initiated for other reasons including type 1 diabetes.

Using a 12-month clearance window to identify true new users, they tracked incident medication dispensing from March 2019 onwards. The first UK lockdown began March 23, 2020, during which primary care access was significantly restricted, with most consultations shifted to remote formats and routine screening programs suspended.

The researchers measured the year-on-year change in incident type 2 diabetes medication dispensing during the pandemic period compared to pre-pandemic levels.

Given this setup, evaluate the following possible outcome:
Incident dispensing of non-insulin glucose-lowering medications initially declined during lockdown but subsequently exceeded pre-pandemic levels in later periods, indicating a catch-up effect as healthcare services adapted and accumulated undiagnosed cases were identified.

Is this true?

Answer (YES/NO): YES